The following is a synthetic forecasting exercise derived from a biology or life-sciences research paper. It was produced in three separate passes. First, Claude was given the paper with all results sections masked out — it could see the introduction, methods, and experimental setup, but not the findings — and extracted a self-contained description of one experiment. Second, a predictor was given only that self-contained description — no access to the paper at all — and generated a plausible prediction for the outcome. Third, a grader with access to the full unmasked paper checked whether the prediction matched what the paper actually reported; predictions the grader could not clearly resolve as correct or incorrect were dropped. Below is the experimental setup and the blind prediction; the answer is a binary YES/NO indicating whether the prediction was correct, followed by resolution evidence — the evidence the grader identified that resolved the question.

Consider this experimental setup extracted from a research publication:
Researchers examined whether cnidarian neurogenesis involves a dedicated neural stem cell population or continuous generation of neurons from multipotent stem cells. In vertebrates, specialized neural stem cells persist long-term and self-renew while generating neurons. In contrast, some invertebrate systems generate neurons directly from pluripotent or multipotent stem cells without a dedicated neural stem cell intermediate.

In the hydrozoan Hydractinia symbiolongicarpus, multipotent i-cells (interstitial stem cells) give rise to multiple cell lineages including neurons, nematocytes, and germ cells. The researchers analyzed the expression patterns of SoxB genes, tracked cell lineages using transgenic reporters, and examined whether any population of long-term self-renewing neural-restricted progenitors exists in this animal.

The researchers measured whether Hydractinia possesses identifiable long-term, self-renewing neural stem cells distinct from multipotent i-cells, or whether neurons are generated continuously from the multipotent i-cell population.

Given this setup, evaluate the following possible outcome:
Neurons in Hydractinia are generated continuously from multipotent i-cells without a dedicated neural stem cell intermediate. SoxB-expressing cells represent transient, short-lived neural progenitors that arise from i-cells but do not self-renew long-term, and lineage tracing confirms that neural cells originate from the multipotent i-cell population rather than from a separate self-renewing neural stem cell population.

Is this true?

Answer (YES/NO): YES